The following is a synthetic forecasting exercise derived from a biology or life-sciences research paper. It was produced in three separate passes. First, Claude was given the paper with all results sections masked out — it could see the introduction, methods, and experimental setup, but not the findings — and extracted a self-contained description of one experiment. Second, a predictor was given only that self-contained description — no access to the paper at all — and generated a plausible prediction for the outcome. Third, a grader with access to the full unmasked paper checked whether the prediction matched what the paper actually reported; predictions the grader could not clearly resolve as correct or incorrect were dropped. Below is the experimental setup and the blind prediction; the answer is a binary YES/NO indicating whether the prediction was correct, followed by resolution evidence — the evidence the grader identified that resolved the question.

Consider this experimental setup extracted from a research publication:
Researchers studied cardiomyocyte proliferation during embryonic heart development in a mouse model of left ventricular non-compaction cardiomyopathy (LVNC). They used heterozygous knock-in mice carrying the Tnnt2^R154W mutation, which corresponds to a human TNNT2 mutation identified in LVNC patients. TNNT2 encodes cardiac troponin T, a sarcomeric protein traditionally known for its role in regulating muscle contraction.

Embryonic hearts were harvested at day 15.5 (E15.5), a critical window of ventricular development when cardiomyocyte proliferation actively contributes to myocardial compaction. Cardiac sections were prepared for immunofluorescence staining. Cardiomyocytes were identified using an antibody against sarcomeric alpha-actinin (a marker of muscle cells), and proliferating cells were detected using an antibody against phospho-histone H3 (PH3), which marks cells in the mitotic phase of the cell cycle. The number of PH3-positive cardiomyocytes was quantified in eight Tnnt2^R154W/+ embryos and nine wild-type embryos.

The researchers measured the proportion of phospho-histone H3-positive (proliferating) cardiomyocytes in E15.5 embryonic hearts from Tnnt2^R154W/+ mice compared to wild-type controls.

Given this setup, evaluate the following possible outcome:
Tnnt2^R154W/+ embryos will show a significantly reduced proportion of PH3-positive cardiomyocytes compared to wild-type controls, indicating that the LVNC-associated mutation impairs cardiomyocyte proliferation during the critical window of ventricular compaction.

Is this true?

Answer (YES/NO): YES